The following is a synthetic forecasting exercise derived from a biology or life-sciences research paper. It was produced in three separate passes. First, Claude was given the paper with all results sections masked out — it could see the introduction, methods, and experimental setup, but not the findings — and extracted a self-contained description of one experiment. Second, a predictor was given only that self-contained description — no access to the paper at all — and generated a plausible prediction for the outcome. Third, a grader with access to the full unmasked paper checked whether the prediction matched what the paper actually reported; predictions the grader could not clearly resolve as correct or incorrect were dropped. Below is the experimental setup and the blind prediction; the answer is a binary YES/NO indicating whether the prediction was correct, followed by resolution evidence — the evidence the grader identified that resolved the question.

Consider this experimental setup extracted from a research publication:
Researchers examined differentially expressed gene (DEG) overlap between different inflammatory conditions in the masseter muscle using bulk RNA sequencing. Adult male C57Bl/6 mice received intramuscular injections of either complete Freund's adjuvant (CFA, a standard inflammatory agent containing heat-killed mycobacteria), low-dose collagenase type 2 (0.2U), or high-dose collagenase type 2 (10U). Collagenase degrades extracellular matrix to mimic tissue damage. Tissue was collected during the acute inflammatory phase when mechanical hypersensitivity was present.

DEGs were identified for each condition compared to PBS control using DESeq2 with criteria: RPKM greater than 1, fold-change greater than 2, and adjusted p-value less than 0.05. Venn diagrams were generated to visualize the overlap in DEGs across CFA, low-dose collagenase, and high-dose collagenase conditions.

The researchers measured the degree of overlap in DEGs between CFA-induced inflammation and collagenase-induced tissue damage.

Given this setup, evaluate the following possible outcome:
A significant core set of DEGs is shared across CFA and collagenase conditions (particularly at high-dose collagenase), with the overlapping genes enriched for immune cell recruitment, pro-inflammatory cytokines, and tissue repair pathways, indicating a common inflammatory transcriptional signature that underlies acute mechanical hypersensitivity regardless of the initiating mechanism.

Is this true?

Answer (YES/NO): NO